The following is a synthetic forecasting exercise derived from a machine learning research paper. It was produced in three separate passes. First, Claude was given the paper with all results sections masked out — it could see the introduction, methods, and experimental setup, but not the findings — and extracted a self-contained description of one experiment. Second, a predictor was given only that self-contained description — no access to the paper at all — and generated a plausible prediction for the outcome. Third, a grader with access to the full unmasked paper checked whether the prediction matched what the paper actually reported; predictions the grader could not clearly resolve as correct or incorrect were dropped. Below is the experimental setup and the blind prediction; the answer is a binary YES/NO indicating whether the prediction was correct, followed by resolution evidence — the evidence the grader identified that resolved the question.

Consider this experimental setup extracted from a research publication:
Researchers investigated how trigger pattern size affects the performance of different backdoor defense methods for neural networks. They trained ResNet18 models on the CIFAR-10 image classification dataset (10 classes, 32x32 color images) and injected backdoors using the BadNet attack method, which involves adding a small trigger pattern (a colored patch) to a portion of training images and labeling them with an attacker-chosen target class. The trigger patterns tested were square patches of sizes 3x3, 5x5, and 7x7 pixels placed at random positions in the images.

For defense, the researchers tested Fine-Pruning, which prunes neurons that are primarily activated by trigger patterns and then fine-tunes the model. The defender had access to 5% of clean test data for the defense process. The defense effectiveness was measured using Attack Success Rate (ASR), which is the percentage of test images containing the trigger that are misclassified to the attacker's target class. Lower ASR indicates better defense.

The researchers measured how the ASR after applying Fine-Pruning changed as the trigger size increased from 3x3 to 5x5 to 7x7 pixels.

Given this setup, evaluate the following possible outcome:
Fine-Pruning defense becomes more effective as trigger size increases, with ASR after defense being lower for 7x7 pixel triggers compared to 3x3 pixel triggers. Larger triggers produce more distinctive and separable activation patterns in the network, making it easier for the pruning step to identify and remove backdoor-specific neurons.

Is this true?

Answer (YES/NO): NO